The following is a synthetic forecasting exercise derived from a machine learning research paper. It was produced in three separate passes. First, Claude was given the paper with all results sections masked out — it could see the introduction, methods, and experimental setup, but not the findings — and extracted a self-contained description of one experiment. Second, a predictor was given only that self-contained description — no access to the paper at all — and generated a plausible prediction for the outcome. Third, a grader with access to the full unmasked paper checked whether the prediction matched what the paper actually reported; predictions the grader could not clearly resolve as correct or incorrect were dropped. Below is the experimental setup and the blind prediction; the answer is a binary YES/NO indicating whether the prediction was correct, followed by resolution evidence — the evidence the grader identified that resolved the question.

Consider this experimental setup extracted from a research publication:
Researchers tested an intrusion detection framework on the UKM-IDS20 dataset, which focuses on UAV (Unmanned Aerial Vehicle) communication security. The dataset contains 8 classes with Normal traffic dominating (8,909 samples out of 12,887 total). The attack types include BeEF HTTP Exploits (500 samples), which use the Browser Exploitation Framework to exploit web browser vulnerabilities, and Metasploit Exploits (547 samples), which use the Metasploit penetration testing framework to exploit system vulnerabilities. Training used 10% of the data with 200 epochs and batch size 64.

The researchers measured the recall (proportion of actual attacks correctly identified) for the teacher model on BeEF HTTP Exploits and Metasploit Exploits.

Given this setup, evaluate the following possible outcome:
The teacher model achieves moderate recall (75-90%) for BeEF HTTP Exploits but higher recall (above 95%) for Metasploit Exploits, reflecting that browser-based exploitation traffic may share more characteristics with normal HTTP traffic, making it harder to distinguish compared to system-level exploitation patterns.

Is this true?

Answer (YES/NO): NO